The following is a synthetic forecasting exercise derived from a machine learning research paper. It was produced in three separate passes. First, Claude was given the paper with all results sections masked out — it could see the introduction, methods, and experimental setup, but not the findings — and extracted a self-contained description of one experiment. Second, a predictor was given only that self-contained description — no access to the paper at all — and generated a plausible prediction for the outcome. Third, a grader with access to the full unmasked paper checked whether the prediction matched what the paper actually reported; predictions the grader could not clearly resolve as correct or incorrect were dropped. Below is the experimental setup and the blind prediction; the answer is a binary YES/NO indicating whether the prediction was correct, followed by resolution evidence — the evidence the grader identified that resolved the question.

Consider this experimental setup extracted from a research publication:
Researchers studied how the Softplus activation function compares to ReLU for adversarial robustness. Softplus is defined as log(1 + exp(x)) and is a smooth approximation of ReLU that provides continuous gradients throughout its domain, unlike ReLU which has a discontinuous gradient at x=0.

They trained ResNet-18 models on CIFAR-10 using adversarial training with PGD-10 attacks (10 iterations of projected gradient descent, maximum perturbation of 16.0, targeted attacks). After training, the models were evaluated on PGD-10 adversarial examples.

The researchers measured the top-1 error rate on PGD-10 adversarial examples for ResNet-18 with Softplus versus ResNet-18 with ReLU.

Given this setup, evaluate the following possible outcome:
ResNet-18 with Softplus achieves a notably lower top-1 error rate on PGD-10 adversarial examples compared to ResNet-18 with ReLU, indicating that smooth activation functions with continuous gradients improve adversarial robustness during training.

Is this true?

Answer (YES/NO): NO